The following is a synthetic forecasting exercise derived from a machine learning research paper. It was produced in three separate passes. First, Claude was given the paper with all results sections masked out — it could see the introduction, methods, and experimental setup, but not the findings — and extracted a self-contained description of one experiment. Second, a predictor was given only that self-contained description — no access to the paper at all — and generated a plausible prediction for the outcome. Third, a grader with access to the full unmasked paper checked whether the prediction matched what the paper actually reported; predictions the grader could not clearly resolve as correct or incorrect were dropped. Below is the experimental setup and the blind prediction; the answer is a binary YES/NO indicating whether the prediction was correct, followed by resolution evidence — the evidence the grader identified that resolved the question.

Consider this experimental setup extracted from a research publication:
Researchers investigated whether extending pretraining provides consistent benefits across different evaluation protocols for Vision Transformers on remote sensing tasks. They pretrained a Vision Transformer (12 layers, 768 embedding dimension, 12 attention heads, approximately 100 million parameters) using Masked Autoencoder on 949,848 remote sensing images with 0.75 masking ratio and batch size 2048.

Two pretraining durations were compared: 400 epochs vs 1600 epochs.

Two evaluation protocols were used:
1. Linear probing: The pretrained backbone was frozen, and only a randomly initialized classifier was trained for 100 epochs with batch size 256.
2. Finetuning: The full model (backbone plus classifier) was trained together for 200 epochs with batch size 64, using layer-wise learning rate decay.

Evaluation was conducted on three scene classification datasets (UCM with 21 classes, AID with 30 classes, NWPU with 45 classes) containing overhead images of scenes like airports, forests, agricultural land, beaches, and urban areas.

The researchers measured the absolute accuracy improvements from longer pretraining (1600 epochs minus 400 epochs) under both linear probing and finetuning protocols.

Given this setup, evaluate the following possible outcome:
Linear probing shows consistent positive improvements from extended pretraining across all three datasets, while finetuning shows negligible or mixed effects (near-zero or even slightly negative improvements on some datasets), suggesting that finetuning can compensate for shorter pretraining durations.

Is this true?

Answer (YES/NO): YES